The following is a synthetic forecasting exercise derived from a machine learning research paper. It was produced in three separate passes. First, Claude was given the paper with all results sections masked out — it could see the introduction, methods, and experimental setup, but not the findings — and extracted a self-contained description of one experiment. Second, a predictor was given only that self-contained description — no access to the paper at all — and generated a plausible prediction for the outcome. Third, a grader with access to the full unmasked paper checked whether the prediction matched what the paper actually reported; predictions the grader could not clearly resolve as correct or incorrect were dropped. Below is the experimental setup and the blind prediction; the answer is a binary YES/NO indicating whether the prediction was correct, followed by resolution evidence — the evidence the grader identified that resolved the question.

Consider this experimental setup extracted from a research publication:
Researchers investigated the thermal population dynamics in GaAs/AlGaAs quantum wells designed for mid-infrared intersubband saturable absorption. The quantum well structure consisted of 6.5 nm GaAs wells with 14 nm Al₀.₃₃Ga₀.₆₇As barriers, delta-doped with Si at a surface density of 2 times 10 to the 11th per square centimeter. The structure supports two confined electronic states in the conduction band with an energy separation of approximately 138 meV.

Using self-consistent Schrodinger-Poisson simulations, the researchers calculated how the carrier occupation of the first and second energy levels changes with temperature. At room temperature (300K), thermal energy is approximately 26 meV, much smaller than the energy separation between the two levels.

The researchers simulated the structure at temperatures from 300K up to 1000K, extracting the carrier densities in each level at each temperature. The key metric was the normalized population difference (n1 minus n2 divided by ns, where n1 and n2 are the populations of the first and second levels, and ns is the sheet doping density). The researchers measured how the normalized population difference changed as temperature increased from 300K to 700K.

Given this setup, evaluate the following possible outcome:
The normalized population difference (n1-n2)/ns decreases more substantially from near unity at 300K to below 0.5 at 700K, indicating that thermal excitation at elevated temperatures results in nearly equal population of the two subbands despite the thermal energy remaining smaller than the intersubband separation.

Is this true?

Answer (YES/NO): NO